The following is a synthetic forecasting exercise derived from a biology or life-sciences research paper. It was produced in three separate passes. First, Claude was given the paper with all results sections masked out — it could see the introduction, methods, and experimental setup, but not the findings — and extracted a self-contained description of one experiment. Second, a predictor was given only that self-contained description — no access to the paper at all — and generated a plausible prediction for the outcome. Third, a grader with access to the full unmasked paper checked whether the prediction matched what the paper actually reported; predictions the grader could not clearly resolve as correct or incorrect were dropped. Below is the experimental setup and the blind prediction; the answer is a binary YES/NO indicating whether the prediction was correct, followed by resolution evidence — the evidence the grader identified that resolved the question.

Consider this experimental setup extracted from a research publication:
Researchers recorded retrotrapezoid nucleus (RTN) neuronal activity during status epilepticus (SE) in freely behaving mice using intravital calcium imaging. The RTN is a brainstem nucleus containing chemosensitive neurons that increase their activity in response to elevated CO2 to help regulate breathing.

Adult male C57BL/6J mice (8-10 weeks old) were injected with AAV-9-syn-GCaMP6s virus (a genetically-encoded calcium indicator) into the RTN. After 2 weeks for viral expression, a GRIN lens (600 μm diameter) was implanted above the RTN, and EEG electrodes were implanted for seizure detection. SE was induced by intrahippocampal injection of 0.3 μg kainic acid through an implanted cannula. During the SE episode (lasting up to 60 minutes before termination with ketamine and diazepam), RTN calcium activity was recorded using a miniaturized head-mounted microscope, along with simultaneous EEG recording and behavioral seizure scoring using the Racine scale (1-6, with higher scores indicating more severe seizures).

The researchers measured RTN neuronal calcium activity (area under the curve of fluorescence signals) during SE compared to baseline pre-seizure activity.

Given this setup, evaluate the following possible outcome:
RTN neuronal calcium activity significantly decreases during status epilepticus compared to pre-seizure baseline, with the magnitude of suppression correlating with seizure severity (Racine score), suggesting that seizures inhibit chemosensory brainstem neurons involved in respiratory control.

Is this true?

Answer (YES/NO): NO